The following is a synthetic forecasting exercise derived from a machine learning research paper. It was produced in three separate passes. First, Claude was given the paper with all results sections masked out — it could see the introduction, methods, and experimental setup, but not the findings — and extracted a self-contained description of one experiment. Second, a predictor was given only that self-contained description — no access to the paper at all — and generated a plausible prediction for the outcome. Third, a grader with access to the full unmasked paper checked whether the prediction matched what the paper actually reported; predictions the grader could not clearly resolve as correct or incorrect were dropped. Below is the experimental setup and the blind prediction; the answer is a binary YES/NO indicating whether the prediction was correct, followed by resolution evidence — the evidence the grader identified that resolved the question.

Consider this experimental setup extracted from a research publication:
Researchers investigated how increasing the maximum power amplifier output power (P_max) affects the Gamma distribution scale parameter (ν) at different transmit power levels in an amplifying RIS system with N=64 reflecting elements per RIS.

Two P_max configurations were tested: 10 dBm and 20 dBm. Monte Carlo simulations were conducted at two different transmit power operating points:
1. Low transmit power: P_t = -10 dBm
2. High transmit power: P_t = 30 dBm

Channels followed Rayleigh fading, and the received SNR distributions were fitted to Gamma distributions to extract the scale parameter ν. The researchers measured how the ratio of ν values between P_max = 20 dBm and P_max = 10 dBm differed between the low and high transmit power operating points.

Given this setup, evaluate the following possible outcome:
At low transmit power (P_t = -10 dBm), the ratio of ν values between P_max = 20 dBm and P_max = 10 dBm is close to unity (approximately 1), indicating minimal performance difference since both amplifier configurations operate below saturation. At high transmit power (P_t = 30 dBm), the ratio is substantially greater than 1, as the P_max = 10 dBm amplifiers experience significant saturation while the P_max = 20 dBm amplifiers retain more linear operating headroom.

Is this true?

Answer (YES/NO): YES